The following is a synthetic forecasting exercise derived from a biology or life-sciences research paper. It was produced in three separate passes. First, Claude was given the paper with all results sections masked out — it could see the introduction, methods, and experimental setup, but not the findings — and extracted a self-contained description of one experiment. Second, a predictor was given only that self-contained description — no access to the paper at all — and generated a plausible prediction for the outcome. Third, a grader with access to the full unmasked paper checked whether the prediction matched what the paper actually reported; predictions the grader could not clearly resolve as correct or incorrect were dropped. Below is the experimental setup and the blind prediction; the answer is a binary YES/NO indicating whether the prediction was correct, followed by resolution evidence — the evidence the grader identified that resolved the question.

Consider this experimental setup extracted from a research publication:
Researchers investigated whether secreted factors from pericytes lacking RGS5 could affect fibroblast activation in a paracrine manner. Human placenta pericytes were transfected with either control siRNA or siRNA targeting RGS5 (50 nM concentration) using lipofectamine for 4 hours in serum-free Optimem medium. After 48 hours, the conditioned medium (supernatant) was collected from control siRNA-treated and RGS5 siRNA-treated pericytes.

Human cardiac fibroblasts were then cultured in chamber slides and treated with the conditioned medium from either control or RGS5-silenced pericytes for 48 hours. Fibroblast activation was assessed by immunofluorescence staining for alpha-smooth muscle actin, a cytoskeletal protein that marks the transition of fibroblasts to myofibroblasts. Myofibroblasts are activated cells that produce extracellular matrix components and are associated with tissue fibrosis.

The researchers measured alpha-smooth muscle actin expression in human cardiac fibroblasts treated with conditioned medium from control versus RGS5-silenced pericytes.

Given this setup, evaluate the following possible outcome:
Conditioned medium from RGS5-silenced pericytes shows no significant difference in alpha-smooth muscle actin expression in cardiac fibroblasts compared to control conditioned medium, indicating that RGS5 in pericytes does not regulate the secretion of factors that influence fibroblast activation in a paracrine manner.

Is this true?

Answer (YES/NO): NO